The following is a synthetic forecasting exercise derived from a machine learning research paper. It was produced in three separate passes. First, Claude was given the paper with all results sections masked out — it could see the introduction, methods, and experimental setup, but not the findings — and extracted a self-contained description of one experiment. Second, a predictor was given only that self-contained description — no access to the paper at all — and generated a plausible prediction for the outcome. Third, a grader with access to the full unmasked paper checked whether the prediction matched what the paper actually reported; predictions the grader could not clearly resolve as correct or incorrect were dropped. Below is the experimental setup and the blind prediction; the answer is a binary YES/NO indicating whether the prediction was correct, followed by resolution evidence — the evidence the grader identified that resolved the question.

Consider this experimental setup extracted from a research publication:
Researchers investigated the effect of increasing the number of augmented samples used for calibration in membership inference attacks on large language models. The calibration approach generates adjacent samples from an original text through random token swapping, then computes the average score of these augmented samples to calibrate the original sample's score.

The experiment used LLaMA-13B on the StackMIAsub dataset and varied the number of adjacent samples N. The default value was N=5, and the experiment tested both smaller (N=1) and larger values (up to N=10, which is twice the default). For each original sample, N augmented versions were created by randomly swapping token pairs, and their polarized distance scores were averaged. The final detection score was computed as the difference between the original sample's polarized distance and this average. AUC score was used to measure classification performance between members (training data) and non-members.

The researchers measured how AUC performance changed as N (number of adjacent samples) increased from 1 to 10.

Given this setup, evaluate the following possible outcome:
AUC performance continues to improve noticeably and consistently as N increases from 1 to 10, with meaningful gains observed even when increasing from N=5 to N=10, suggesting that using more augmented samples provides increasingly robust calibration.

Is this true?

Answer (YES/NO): NO